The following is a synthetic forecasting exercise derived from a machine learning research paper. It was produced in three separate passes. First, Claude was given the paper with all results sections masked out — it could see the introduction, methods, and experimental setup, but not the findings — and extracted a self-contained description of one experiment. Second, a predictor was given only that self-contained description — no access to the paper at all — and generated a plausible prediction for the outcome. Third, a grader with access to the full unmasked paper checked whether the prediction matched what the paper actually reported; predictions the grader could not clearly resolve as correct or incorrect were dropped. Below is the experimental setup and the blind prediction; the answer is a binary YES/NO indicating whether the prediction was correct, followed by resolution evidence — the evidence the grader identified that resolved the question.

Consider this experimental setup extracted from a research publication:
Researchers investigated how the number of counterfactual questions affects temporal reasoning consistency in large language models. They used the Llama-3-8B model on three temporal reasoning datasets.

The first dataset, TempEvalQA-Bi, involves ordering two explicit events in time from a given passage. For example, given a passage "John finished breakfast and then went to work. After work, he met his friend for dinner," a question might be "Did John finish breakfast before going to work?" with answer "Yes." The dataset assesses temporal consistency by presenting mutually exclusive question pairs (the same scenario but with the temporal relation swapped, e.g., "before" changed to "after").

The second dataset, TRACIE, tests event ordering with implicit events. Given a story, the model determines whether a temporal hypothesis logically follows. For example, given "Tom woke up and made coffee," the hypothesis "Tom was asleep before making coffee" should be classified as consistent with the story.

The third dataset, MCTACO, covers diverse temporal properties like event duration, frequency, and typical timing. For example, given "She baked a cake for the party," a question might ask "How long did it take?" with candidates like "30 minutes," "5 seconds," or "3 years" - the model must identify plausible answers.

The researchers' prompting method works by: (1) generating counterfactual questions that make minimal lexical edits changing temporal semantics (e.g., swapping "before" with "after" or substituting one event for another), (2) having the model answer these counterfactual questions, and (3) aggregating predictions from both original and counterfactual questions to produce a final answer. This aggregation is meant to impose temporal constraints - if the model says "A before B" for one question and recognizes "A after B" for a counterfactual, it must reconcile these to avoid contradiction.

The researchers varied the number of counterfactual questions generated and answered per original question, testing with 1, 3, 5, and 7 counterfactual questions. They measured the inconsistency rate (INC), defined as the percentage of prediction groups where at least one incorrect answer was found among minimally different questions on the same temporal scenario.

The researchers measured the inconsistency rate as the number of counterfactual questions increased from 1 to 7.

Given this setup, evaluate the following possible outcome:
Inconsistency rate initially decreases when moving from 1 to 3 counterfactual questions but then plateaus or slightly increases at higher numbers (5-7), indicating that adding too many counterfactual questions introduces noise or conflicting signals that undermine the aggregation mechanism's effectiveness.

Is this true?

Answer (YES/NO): NO